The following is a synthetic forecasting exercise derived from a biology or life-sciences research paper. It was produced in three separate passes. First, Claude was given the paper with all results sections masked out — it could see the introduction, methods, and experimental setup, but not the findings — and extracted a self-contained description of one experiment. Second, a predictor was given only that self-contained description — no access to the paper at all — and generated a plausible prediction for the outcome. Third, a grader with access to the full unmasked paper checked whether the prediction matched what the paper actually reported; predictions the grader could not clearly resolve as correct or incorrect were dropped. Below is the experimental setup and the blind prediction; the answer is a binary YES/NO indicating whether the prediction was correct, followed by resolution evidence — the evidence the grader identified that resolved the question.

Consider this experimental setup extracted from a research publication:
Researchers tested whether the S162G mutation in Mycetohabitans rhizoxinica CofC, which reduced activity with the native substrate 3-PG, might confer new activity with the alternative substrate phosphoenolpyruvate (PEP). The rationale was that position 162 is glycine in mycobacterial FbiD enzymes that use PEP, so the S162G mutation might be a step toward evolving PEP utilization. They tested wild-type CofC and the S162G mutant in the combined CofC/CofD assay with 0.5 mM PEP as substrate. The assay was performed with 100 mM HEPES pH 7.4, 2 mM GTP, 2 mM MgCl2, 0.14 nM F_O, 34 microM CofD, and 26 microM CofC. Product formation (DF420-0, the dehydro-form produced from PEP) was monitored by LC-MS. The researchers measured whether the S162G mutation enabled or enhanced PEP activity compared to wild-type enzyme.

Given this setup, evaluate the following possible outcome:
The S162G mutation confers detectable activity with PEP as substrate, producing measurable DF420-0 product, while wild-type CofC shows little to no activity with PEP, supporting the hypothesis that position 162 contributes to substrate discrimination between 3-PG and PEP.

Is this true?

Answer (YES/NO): NO